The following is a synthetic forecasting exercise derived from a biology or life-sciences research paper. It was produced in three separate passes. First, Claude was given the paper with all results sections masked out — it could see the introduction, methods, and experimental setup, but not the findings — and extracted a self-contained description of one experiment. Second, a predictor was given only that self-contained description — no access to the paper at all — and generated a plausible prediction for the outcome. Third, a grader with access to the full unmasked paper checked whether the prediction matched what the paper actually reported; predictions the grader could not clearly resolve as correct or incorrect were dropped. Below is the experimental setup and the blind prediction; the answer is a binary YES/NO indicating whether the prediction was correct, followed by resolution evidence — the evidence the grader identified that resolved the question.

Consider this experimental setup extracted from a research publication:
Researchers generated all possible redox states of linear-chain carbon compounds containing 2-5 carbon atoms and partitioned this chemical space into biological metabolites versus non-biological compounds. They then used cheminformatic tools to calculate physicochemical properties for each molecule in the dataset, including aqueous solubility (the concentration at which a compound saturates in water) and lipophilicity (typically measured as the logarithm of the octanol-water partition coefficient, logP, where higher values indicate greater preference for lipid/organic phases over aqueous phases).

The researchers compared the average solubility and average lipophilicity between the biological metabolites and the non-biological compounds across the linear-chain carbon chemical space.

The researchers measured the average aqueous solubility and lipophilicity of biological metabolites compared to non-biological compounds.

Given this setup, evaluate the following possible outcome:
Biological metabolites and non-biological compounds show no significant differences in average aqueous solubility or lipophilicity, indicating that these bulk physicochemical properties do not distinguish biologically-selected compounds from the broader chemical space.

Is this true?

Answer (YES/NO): NO